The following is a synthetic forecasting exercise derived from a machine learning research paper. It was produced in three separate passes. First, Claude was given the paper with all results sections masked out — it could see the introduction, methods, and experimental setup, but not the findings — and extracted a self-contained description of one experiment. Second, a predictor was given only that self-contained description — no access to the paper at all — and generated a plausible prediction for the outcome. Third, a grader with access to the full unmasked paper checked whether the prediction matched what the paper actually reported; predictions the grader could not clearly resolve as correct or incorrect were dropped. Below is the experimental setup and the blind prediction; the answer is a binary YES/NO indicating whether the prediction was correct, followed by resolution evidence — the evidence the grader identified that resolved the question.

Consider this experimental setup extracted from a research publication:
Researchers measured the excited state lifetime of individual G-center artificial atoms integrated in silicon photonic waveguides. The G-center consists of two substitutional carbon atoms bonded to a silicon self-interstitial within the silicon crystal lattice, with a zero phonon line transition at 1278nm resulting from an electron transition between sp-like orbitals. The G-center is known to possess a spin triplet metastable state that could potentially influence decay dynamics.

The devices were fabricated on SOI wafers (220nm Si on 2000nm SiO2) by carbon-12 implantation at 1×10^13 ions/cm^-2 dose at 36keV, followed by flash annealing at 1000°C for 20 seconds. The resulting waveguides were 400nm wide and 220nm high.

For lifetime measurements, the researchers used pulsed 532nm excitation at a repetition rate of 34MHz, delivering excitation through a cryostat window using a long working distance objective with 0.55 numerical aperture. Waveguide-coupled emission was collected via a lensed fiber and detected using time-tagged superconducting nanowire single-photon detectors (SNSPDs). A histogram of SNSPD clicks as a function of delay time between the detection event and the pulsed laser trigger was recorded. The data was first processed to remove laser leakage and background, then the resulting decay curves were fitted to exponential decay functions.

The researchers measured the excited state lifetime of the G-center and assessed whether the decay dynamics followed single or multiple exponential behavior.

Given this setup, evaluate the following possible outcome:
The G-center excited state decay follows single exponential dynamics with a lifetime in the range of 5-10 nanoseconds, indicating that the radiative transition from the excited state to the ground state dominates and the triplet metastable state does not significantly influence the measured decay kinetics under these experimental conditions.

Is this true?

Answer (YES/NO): YES